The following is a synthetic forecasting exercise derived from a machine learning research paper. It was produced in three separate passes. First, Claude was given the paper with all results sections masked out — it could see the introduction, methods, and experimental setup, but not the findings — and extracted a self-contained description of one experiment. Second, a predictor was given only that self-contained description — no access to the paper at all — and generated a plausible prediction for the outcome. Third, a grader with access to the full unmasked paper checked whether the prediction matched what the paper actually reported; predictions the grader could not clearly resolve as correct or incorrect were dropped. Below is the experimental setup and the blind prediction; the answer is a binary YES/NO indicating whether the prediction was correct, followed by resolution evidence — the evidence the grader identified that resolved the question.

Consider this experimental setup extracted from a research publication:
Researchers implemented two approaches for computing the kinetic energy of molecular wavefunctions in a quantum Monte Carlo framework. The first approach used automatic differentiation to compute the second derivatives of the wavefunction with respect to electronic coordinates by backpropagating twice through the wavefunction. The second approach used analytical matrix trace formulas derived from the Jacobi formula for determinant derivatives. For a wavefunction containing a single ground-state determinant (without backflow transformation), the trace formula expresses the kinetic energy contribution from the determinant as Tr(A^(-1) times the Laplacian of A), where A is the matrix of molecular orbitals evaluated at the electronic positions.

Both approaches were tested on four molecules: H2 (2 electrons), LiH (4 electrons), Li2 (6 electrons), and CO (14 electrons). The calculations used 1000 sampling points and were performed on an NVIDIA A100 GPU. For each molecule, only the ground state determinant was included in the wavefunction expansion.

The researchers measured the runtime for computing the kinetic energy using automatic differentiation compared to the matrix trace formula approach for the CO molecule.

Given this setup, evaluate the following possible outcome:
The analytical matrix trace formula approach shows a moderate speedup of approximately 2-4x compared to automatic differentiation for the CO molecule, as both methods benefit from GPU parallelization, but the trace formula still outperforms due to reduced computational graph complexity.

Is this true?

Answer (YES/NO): NO